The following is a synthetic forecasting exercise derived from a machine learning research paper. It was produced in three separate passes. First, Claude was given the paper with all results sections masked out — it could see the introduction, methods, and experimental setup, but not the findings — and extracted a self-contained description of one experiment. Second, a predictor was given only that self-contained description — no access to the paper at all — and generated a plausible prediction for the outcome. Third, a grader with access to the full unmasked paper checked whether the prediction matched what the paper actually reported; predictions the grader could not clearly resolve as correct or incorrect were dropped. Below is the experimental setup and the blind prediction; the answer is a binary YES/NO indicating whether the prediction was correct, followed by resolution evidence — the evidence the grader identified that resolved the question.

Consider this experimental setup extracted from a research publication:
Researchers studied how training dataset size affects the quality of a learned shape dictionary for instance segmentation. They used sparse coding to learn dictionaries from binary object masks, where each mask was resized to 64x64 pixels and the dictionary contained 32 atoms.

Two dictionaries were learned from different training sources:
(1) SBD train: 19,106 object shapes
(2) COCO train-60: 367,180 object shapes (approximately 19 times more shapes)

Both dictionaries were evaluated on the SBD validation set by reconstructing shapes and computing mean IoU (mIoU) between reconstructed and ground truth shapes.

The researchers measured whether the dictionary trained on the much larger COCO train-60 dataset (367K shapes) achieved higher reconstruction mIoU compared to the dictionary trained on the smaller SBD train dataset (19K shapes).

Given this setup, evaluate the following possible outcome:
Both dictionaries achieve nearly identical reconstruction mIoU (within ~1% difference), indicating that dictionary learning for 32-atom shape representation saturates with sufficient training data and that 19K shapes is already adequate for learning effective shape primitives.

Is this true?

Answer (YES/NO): YES